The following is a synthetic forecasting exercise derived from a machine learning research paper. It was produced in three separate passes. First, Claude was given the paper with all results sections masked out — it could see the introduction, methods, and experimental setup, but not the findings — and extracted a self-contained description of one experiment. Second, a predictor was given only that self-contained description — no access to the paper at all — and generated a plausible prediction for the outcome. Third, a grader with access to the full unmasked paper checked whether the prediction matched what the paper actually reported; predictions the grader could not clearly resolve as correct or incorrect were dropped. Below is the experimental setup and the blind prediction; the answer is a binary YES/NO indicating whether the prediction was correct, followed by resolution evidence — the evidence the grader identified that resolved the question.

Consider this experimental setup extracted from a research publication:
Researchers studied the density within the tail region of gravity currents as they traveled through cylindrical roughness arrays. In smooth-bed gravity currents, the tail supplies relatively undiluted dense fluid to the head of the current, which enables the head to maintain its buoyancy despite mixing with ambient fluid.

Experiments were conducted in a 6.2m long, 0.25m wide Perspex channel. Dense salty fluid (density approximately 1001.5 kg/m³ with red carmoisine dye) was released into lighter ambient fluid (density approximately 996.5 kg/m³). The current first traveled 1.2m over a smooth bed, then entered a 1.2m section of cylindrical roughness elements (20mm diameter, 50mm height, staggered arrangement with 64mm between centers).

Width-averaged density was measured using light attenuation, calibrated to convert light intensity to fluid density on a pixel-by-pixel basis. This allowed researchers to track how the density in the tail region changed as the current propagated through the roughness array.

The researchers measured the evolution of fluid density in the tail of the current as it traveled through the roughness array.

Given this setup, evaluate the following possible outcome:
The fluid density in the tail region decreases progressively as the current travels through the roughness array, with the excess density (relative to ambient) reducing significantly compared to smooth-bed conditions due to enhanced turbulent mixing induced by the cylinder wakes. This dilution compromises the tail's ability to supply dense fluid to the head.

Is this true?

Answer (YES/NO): NO